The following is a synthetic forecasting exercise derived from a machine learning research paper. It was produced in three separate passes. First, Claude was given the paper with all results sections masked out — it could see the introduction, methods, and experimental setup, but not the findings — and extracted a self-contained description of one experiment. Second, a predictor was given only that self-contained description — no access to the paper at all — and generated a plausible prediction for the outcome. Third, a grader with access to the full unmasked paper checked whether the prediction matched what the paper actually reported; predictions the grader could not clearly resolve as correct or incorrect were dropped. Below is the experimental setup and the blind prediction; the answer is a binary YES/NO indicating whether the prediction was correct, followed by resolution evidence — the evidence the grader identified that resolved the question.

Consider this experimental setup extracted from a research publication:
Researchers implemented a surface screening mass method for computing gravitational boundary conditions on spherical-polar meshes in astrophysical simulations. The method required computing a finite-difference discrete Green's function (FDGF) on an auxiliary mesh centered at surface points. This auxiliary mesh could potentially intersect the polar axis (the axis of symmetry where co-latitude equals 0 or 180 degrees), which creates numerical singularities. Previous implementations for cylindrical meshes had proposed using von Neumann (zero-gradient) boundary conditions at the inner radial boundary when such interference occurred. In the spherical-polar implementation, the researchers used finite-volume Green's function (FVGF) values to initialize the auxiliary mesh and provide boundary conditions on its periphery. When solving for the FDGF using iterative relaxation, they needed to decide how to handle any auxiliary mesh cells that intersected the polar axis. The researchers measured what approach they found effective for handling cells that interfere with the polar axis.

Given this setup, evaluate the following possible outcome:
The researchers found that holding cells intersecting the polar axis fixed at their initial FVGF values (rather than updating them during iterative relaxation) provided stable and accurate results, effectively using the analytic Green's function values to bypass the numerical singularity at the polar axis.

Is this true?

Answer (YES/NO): YES